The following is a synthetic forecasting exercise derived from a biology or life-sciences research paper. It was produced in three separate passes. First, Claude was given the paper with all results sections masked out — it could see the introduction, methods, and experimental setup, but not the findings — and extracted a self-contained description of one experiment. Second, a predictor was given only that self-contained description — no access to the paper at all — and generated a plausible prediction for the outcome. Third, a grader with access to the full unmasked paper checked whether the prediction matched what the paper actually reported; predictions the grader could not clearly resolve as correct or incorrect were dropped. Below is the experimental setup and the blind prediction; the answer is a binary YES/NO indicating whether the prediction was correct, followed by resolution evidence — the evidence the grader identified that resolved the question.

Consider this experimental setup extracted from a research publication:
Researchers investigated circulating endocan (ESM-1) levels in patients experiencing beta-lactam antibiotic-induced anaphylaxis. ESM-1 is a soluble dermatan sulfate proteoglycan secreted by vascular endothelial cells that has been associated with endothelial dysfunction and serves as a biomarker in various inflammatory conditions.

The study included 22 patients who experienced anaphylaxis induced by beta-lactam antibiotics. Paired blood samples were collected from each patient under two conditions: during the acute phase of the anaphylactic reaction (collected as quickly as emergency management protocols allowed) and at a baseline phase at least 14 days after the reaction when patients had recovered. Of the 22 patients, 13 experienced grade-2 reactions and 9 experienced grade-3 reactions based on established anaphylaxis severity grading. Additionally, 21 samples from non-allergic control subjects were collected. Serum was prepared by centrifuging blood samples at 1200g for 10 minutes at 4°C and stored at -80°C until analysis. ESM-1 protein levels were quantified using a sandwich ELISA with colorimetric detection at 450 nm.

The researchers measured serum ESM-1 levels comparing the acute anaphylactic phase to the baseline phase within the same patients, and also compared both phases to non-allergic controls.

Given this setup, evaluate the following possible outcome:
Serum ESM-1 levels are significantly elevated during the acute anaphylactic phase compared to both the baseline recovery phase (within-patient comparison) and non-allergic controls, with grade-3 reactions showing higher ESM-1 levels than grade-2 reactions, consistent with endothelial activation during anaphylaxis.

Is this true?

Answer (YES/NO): NO